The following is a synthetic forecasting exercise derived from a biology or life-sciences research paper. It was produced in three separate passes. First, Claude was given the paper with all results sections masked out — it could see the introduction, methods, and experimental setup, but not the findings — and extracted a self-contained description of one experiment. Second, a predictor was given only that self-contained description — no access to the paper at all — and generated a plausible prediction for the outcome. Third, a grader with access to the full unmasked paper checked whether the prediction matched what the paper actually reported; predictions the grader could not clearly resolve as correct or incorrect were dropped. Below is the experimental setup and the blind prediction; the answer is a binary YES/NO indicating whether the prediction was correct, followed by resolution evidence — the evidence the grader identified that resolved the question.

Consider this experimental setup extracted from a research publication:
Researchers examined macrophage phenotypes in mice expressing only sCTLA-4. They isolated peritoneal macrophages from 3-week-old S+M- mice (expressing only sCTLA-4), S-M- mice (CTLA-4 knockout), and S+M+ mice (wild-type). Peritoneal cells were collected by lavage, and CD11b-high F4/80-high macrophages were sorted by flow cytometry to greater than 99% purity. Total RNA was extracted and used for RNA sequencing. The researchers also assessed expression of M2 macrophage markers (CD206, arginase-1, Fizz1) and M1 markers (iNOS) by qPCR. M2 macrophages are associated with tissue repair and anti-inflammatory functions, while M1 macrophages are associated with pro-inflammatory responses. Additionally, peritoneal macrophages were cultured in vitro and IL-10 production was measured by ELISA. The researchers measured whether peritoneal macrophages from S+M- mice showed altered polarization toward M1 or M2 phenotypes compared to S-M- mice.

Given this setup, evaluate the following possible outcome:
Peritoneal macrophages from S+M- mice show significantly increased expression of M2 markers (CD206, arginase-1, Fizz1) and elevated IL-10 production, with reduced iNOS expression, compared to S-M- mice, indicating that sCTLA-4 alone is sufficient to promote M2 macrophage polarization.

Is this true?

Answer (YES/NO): YES